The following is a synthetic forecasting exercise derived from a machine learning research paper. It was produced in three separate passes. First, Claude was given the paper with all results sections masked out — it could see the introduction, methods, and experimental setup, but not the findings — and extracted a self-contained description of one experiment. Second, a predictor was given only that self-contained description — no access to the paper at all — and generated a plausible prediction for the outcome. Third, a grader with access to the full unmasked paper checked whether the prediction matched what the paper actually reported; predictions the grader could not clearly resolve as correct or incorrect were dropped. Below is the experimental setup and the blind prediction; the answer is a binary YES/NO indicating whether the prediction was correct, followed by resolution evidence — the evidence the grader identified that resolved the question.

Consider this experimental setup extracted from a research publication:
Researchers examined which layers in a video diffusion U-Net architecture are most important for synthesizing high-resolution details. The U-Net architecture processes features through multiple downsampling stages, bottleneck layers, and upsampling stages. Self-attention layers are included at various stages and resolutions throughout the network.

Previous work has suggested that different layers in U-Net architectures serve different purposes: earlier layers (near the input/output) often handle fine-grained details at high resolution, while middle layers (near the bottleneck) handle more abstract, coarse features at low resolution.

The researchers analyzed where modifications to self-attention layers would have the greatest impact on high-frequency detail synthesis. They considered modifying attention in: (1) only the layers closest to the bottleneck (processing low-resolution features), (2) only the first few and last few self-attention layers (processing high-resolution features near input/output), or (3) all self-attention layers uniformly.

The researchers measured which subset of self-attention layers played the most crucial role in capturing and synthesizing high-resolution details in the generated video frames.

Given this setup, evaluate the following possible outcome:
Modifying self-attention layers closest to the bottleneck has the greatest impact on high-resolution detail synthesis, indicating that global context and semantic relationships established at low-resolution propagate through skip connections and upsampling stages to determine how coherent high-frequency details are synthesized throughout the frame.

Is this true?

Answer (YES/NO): NO